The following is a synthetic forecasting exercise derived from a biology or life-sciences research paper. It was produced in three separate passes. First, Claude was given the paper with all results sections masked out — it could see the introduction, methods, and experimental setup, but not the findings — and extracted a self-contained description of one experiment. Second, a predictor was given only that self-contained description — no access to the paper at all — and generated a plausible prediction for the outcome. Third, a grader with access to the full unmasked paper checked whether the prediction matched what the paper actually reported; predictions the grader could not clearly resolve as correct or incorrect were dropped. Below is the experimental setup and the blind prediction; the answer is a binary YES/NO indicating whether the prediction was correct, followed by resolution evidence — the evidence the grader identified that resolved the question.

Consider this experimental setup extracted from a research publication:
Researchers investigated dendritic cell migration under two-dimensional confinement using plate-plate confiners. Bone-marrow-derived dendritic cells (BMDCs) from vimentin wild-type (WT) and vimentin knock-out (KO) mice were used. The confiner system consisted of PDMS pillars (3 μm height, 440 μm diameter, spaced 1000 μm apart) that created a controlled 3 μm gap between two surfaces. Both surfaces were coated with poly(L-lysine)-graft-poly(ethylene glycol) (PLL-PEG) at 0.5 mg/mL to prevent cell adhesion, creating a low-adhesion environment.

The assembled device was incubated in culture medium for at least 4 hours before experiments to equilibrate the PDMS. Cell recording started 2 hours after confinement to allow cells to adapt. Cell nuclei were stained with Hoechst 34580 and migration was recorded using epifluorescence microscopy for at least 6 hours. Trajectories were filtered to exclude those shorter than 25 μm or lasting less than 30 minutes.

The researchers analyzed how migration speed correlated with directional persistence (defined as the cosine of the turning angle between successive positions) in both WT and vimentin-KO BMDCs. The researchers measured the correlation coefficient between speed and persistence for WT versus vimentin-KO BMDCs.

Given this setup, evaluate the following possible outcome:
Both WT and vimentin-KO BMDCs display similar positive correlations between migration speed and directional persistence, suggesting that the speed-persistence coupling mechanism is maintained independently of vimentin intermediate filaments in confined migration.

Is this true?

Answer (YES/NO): NO